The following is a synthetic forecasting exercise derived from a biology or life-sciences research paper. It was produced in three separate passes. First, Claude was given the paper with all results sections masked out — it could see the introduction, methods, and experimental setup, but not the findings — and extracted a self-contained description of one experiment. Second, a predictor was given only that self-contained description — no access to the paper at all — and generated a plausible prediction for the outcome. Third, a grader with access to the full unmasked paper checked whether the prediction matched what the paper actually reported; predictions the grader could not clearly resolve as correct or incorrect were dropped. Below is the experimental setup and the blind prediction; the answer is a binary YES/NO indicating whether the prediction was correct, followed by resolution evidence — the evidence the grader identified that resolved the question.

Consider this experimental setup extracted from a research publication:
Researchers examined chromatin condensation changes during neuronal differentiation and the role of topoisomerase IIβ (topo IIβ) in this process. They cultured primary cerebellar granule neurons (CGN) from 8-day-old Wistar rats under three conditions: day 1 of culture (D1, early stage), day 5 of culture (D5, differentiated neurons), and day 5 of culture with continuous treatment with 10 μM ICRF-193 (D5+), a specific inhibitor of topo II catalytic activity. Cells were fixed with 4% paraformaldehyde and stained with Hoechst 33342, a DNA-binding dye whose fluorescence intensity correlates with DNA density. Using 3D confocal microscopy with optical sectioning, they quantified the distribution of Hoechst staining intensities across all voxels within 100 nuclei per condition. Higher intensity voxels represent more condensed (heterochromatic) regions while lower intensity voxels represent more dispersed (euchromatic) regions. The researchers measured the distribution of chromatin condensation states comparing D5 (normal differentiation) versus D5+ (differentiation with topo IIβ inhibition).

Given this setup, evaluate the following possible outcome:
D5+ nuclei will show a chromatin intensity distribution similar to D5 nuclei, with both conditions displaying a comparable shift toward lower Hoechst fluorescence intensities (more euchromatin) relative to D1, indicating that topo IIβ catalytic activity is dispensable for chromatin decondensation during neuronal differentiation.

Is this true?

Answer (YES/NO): NO